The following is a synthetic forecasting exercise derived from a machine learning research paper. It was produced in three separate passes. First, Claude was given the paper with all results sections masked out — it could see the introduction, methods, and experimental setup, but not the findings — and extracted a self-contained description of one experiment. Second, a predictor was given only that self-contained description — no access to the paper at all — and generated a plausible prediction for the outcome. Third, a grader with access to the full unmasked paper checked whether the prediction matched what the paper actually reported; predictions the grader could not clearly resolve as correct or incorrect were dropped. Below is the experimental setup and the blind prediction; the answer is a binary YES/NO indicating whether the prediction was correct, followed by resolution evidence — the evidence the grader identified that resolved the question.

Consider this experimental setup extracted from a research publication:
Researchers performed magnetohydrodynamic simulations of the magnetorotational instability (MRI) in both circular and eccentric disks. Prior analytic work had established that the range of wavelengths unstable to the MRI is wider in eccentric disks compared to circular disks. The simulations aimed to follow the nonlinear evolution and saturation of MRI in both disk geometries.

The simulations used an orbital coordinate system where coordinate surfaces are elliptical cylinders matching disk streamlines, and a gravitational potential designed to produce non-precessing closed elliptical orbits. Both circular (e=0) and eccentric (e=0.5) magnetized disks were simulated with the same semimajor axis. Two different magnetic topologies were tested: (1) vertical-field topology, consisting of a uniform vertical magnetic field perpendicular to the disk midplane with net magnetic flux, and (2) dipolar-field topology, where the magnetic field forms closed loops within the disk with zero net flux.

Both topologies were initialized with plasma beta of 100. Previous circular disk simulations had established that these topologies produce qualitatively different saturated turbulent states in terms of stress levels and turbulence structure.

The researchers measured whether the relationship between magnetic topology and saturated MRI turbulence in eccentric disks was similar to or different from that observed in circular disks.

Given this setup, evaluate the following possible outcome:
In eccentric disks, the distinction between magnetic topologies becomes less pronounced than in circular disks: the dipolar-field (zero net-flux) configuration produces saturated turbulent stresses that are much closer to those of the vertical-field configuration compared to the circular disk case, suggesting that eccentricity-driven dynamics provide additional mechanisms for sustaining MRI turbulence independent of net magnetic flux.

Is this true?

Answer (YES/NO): NO